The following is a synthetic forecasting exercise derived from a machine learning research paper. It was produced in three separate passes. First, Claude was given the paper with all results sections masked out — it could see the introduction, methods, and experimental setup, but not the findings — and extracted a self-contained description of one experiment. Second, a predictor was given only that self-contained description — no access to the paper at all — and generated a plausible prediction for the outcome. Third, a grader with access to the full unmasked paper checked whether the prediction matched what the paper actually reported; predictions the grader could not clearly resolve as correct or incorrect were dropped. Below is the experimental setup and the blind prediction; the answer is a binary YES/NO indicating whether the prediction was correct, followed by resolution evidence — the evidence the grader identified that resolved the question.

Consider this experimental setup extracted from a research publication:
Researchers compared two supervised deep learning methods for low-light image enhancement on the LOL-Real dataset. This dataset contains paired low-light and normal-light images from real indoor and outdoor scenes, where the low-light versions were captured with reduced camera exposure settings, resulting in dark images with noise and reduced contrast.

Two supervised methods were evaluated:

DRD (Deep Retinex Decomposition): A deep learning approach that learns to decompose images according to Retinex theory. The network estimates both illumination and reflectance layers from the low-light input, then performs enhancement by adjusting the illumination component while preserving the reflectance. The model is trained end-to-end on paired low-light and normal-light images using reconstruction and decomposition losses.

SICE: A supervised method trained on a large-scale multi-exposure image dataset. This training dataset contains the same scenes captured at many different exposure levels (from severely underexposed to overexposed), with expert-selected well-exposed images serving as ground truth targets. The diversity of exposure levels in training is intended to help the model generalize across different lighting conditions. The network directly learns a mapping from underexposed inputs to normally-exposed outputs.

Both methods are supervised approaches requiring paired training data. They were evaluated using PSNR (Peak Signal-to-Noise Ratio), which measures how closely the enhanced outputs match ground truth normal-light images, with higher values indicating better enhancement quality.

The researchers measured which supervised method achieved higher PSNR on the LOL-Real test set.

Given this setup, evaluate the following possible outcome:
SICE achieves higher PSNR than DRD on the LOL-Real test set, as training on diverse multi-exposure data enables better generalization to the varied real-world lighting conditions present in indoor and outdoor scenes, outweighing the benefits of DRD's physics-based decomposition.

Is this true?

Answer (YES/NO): YES